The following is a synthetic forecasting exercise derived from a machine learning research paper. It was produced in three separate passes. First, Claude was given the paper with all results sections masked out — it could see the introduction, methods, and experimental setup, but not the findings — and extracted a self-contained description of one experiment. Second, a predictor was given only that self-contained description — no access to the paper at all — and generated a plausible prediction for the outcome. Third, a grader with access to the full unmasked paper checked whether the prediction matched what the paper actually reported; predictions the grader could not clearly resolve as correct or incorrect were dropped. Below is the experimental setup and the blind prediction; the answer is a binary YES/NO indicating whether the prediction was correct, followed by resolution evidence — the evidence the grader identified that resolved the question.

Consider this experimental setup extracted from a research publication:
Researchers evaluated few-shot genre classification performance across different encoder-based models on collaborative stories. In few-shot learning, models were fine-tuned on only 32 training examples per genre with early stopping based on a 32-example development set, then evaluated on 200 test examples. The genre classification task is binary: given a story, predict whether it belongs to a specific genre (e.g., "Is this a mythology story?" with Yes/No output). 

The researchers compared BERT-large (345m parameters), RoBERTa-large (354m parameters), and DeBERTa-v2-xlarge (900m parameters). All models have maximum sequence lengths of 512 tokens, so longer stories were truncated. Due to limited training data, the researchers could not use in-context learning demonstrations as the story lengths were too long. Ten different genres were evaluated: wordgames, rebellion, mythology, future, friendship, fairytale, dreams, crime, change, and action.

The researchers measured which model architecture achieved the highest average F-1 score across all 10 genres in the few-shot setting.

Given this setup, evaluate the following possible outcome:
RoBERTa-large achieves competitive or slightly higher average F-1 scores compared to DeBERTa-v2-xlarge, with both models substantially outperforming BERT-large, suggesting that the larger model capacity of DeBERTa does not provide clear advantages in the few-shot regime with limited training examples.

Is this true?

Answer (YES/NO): NO